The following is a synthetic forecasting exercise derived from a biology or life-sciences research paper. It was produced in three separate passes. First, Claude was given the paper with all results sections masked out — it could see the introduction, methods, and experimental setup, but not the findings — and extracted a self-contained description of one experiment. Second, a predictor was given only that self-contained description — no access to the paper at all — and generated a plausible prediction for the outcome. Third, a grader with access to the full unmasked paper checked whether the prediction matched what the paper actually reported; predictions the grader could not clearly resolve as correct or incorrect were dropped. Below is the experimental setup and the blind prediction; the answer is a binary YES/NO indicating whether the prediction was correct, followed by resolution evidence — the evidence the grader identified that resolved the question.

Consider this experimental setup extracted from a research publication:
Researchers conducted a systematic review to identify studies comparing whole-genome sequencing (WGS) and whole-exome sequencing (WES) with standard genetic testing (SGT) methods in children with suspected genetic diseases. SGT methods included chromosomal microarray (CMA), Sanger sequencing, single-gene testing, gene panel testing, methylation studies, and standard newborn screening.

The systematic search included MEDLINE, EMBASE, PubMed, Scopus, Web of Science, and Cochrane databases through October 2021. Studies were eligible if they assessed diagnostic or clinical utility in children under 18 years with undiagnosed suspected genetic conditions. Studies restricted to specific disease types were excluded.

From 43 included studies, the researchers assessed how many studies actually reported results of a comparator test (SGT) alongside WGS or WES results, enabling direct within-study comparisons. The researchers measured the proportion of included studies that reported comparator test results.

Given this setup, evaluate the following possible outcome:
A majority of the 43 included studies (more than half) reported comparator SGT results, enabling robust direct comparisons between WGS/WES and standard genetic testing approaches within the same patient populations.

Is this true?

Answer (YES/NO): NO